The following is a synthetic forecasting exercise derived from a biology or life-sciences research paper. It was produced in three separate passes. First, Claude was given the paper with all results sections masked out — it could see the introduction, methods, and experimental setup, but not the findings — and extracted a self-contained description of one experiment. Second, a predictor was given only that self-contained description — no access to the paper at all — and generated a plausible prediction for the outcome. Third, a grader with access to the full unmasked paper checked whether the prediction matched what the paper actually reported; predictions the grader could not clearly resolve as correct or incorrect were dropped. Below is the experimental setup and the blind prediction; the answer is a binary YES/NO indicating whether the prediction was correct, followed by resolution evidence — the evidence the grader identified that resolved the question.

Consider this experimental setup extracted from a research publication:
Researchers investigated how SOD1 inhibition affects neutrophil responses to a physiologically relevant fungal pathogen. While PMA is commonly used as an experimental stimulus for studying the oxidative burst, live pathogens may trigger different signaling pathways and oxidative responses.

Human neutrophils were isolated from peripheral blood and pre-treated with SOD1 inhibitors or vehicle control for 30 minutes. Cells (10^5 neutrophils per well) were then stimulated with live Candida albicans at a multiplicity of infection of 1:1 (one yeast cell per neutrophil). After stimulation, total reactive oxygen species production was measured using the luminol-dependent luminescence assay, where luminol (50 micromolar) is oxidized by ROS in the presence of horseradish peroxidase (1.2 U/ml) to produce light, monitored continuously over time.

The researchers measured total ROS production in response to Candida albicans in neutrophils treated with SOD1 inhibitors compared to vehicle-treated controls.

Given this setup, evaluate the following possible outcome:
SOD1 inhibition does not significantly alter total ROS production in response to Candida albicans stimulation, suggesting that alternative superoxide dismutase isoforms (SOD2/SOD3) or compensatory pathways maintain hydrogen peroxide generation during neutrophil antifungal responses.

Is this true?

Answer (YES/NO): NO